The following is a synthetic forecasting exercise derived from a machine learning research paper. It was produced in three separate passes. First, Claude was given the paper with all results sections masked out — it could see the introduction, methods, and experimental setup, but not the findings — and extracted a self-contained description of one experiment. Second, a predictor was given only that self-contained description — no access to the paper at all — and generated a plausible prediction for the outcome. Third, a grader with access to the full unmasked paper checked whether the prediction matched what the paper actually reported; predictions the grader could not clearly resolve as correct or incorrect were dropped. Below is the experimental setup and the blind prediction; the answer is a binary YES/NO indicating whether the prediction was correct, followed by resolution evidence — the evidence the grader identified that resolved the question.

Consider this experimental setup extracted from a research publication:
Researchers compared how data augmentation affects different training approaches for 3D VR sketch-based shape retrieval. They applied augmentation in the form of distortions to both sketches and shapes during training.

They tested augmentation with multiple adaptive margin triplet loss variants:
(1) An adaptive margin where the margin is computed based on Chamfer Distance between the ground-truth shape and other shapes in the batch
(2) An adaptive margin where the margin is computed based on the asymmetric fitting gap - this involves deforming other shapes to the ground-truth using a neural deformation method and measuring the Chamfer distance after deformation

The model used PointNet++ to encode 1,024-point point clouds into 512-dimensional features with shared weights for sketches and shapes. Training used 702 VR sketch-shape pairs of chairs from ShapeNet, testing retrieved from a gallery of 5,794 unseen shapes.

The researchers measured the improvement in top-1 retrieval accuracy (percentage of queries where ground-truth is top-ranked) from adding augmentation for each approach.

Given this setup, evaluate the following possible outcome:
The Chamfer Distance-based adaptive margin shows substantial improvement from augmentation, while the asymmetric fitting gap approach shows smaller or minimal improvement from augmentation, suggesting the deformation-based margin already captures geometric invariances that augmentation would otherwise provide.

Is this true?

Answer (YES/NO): NO